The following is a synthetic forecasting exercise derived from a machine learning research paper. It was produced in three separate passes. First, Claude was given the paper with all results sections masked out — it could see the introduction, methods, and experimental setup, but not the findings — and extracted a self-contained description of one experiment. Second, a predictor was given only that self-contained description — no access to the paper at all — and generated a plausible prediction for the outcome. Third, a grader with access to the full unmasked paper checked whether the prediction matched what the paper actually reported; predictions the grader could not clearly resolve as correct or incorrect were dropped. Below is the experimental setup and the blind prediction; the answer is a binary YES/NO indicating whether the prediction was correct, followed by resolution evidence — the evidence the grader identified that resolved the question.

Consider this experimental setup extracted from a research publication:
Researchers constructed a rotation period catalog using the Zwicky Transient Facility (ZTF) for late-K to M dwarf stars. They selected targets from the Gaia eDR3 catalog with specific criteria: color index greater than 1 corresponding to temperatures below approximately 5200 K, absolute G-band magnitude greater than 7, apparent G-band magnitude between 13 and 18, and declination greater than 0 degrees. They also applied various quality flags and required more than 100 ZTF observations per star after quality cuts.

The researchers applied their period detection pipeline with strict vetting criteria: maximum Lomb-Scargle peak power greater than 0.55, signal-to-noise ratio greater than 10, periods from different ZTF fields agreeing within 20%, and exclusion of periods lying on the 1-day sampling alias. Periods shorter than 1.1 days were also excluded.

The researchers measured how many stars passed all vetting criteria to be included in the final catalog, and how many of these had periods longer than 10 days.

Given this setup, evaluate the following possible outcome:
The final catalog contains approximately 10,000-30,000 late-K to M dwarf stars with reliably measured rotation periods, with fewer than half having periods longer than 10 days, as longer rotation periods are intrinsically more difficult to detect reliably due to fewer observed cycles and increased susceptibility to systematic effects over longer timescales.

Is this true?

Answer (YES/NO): NO